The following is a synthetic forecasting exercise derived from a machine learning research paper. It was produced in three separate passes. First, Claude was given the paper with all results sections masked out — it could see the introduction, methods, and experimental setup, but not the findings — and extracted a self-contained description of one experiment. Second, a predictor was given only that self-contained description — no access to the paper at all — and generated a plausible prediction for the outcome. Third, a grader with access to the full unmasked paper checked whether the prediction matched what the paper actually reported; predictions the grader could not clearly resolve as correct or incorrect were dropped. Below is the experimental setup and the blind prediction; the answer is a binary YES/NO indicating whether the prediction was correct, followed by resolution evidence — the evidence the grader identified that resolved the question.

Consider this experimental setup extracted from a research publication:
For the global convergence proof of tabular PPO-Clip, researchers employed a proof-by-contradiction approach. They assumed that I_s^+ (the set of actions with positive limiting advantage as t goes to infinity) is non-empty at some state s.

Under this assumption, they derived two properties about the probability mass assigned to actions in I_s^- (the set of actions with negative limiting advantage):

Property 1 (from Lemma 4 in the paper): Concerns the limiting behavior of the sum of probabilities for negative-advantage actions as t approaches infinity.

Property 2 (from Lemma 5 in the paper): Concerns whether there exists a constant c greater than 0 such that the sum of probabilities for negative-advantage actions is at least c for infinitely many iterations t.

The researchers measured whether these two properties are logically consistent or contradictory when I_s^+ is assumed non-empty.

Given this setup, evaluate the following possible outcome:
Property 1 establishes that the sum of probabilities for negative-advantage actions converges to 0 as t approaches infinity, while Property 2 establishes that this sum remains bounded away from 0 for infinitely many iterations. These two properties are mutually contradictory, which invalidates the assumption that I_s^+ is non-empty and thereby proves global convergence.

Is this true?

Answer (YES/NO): YES